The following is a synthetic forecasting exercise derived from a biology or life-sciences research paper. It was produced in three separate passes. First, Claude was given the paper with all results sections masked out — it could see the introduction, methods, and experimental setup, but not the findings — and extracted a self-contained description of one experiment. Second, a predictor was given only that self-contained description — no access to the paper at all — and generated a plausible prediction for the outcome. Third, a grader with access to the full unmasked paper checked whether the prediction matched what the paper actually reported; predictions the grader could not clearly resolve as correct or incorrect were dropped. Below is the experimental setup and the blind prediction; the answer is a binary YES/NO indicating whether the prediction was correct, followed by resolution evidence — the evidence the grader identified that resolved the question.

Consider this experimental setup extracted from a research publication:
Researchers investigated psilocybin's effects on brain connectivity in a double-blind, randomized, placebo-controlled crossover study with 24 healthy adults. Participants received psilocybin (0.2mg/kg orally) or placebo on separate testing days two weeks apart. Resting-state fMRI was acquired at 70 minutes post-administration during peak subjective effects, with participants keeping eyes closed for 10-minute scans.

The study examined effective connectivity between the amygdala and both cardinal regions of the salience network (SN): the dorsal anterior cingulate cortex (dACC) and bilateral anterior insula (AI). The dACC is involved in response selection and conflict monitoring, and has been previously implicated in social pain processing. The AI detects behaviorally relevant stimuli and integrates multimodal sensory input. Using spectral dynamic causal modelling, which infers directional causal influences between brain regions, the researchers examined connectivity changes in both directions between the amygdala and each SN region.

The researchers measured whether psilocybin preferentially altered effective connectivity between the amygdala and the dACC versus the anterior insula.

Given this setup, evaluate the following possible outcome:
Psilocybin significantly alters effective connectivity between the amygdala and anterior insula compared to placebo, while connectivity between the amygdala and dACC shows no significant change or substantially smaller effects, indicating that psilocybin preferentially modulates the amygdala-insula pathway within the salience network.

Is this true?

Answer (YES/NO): NO